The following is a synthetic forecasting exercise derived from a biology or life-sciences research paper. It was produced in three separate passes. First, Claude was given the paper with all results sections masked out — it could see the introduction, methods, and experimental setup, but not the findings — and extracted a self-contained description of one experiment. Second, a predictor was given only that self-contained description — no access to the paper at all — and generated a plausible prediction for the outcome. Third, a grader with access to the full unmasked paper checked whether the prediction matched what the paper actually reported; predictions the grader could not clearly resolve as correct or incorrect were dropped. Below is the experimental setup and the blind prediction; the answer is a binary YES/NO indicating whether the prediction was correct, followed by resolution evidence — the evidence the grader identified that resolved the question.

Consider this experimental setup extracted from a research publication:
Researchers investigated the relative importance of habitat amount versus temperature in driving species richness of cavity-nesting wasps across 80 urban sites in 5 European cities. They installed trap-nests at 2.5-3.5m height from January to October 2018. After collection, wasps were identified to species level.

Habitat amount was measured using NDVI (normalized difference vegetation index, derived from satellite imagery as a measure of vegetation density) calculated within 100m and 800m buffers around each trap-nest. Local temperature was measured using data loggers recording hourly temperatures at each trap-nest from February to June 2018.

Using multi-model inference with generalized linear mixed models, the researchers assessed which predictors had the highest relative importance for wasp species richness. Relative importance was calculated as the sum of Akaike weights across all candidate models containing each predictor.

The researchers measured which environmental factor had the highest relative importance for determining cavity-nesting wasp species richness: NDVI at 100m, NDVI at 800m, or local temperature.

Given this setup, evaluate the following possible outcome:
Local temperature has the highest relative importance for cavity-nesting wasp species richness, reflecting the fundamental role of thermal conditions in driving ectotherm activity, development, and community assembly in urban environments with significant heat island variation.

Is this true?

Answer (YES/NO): NO